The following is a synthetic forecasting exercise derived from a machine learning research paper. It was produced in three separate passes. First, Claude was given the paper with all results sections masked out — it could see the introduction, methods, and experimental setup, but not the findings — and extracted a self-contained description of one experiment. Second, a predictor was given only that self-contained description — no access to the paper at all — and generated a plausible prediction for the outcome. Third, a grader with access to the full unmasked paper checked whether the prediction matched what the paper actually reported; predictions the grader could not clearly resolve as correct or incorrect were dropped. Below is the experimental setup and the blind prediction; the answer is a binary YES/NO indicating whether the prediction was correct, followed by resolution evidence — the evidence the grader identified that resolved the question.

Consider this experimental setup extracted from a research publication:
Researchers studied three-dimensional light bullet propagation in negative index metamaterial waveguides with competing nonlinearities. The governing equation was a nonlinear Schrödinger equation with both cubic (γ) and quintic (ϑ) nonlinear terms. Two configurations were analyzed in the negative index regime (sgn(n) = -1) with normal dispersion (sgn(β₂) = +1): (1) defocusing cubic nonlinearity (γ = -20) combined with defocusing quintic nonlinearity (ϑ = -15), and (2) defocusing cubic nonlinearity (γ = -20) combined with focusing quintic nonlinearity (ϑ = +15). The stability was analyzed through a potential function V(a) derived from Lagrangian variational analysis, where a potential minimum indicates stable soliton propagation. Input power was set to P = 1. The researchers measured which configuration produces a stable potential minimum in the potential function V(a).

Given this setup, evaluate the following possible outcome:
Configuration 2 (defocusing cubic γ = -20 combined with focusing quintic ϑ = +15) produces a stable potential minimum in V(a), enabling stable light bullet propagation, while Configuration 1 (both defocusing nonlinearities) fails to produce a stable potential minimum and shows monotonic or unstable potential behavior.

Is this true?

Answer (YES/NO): YES